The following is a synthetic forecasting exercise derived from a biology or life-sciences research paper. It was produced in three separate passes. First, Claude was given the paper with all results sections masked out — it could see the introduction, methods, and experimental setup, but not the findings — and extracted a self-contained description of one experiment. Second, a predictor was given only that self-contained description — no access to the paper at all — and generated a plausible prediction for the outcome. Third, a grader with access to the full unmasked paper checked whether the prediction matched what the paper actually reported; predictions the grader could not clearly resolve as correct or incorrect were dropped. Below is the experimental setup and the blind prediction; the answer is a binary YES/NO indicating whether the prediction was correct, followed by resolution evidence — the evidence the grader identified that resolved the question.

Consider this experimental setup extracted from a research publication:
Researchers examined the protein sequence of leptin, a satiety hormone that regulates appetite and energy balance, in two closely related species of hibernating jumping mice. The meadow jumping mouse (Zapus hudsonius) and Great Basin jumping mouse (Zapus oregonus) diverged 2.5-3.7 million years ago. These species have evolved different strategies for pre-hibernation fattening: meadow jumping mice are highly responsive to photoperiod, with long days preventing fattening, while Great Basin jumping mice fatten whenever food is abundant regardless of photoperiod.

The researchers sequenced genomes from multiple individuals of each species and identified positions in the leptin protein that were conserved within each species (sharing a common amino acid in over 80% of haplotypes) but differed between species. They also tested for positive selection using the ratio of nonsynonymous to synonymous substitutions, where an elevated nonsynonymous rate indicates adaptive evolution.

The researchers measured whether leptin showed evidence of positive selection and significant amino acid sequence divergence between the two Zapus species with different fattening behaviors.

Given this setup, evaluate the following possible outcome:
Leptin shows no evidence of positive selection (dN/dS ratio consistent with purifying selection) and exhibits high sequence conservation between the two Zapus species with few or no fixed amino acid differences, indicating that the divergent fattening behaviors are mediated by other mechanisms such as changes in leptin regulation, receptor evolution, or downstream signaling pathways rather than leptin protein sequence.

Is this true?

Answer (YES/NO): NO